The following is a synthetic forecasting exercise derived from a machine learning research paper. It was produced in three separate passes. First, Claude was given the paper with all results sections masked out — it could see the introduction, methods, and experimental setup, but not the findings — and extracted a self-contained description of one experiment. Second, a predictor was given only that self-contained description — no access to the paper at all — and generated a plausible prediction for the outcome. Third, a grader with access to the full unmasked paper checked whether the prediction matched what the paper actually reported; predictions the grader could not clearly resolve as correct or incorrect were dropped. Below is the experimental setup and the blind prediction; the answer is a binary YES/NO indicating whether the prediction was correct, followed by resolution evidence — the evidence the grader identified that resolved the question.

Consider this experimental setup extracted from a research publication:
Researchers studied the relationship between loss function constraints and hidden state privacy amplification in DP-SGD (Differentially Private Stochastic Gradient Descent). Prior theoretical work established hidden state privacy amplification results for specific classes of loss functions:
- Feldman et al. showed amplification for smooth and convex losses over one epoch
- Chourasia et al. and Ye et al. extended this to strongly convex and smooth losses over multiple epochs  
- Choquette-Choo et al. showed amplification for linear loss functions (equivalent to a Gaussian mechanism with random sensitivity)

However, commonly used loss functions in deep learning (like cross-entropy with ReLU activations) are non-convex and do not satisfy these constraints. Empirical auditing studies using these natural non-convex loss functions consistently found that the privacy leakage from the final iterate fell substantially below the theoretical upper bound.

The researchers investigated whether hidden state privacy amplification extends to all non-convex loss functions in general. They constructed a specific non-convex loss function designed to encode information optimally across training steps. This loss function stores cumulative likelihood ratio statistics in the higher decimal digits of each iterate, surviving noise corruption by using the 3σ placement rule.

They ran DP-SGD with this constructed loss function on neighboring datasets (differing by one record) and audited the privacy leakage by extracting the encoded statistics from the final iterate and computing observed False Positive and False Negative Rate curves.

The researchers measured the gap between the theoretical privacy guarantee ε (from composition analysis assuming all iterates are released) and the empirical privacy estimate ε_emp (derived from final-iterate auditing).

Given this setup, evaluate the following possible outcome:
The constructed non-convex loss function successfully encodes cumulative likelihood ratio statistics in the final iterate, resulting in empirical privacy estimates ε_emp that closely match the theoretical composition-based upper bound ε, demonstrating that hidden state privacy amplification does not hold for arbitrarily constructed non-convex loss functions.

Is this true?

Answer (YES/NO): YES